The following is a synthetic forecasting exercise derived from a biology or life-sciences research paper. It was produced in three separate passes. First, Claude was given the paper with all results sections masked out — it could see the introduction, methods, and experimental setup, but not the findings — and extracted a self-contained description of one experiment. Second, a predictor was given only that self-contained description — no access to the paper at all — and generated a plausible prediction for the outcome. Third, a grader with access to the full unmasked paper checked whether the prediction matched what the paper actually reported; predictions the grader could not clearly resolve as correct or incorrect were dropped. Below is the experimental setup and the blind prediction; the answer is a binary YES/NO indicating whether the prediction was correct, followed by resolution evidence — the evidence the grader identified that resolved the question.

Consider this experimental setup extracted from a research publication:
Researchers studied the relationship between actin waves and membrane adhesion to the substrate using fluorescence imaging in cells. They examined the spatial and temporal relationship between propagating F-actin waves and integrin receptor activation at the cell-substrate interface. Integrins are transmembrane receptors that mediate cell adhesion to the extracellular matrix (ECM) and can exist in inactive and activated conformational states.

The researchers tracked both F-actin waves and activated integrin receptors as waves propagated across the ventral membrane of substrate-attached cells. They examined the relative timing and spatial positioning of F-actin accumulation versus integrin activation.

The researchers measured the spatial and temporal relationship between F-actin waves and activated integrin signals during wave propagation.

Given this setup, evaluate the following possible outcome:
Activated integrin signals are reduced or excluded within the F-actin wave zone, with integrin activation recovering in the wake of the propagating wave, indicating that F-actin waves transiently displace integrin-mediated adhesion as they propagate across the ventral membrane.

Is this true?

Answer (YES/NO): NO